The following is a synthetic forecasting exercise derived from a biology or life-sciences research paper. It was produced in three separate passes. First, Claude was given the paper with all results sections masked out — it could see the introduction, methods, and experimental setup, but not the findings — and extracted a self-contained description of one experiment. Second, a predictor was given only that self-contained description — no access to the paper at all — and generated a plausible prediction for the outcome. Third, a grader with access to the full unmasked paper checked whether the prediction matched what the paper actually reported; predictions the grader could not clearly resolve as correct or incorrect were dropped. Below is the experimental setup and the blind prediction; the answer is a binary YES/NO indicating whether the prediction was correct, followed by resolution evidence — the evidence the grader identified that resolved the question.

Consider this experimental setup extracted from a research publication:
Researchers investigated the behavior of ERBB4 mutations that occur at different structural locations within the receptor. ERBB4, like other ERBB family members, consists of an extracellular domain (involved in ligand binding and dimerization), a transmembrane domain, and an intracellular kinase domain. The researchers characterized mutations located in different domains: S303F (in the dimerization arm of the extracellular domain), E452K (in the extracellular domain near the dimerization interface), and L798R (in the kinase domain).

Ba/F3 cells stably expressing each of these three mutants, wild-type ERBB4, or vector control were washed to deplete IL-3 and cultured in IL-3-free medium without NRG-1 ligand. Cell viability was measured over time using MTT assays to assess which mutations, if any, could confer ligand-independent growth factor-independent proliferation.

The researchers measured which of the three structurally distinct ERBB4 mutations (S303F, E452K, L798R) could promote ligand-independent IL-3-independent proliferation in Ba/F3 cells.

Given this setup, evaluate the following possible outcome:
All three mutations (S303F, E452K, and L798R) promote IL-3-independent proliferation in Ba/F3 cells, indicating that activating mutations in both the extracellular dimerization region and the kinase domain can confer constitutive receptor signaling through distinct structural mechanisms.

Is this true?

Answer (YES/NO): NO